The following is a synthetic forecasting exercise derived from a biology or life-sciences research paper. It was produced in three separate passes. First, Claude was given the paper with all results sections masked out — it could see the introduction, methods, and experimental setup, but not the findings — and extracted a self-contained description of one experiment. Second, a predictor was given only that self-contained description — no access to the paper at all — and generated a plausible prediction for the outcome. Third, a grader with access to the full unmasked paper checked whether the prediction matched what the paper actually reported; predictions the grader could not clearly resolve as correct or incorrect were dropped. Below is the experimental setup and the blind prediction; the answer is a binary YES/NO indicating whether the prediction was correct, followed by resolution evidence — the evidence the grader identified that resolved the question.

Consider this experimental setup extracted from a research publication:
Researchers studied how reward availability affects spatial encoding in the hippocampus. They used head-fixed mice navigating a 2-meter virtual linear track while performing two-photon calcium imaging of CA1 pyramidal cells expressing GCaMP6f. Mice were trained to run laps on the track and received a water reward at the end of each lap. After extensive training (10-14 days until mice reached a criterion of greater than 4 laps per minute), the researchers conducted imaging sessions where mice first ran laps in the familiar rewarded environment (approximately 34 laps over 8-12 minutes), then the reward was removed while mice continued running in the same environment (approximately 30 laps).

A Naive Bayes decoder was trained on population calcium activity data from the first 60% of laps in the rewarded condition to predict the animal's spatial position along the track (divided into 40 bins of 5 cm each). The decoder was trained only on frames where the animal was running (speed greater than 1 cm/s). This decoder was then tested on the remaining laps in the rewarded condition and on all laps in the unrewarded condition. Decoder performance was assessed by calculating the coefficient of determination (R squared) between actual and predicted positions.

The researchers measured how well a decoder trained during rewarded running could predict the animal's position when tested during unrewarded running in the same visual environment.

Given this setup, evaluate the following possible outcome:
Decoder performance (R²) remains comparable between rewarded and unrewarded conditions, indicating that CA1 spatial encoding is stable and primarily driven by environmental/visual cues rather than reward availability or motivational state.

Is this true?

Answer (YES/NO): NO